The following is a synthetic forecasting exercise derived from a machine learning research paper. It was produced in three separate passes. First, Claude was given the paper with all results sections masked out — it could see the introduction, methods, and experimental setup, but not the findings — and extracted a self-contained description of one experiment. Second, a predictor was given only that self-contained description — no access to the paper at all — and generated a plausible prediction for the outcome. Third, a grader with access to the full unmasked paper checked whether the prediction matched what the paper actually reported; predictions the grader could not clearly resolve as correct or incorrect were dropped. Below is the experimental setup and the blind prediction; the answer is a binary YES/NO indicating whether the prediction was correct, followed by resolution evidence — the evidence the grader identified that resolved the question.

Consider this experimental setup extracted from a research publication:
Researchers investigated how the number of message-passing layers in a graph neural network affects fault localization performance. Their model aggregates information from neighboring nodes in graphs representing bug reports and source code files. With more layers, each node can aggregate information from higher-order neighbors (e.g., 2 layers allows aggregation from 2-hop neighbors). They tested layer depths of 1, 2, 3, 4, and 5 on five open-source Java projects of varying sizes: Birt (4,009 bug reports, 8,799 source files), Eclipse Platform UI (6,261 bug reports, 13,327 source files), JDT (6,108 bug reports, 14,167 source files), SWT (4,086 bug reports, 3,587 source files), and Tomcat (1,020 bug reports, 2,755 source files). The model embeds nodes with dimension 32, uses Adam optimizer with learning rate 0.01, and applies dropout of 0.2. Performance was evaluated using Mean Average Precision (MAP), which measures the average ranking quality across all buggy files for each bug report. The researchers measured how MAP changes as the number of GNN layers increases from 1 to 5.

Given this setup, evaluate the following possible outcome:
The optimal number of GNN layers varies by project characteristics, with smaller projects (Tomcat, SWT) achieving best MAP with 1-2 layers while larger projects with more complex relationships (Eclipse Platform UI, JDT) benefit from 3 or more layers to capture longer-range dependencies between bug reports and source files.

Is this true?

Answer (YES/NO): NO